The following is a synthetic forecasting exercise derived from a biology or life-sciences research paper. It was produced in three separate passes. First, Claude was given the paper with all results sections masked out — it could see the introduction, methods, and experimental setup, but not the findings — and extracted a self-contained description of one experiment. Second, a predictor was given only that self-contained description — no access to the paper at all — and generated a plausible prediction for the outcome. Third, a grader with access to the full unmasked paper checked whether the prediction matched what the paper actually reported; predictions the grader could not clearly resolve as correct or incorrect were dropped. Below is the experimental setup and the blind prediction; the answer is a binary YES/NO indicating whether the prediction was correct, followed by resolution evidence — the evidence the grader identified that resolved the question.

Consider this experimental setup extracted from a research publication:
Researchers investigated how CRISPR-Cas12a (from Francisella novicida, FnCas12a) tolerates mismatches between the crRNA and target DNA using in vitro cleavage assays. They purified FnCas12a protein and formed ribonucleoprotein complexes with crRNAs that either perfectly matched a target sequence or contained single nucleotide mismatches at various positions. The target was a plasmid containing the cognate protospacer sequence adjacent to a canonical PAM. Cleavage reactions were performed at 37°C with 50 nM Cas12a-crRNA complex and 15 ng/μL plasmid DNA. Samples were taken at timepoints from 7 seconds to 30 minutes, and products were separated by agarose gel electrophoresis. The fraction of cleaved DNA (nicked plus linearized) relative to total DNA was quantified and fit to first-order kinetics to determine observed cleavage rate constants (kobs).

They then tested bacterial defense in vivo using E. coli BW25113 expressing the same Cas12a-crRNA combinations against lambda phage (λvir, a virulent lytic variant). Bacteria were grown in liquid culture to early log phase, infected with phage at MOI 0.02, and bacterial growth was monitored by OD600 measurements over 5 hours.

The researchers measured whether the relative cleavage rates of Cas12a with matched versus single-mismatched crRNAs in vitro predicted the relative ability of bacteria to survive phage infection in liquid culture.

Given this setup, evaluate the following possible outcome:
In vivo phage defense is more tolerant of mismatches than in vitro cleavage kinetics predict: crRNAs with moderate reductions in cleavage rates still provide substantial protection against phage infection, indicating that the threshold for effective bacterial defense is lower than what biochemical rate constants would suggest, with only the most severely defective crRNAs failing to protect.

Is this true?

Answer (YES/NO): NO